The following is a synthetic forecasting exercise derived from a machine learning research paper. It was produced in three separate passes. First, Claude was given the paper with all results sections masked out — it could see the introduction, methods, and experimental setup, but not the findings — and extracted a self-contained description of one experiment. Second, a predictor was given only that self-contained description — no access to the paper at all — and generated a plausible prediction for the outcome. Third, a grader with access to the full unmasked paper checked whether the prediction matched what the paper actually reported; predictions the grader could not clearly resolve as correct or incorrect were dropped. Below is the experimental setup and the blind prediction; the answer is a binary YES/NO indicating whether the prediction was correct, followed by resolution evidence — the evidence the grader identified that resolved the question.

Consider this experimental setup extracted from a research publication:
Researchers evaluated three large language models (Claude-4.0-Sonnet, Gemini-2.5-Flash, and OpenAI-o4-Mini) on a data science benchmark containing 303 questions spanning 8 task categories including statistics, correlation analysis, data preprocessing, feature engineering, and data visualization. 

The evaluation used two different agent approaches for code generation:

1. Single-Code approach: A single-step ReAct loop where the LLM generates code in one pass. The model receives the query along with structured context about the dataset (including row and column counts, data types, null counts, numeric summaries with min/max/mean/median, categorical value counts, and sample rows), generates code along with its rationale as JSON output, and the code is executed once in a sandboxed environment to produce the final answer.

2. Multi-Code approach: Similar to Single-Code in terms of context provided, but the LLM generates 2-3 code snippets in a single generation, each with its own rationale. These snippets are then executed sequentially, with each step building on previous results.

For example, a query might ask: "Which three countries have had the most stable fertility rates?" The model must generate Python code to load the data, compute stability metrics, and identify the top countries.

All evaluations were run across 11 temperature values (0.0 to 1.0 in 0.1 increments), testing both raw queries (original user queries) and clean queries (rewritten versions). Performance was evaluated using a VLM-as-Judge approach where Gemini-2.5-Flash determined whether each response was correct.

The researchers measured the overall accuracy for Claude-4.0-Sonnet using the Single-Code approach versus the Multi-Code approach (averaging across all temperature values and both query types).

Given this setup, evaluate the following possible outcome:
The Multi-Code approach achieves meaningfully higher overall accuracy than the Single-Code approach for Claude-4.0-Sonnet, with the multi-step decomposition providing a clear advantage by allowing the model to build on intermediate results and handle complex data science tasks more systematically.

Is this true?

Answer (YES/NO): YES